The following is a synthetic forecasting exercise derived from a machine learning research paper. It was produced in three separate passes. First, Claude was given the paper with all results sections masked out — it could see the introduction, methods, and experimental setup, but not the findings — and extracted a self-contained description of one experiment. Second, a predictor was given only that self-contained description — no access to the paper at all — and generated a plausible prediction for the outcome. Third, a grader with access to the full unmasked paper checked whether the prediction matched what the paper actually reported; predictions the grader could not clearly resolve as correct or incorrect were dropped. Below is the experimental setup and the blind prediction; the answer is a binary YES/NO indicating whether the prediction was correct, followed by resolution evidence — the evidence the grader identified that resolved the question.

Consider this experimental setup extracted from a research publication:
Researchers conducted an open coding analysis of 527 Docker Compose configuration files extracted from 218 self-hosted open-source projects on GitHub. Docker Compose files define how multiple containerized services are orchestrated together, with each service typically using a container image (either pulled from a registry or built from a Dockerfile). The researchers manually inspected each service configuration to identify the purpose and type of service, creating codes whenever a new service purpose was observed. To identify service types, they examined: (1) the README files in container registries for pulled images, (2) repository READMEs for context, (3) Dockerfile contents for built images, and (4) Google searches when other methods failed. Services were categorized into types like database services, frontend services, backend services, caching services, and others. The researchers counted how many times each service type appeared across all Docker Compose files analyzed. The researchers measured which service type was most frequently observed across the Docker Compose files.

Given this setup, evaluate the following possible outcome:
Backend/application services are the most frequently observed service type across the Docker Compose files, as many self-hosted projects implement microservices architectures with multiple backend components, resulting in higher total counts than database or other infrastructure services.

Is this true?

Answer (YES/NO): NO